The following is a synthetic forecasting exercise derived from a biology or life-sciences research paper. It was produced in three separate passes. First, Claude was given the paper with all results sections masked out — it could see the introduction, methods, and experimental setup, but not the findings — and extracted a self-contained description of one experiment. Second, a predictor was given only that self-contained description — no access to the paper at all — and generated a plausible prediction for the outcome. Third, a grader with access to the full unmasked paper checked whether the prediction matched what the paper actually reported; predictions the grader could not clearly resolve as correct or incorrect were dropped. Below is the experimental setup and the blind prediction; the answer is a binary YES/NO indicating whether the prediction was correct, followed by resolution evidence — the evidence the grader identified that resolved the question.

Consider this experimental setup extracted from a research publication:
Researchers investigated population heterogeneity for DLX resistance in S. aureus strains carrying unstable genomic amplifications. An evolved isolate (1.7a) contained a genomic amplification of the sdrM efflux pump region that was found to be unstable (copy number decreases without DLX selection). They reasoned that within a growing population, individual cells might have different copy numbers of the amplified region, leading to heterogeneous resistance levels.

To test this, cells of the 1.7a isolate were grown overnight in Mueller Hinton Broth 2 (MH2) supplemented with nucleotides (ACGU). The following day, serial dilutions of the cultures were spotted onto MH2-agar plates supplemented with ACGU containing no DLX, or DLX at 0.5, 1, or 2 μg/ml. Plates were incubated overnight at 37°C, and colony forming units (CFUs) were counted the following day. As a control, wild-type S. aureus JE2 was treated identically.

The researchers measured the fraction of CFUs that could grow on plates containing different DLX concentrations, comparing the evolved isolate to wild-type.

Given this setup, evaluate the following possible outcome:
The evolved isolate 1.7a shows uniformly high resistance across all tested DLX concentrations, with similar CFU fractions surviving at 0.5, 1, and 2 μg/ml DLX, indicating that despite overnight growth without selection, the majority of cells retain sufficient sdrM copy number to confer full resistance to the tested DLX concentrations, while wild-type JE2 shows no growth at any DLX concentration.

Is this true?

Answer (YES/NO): NO